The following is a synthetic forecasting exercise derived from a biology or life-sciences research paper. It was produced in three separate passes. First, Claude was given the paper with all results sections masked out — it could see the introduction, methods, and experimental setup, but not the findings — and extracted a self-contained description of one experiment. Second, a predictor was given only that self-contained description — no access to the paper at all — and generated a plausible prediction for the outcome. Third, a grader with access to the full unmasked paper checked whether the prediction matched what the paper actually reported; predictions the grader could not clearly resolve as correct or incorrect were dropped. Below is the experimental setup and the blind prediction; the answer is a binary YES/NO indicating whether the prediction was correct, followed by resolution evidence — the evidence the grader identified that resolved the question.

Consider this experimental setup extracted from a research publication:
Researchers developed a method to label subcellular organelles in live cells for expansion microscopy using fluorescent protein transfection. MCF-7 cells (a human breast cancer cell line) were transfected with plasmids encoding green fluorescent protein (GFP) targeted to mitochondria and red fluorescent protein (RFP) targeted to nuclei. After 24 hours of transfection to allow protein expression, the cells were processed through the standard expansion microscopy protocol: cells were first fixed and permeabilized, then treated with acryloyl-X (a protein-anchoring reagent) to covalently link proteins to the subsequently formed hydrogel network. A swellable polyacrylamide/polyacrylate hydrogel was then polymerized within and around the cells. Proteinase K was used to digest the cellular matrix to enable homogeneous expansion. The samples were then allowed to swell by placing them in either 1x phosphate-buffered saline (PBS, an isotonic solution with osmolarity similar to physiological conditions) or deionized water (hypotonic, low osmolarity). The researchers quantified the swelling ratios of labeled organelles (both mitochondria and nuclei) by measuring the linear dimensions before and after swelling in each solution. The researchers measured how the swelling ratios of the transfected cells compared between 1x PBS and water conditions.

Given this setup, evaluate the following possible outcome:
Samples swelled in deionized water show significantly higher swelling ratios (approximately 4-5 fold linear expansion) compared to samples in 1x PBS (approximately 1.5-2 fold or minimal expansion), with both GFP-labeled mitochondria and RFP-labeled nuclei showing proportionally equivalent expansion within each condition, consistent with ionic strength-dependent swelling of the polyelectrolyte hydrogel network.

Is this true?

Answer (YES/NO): NO